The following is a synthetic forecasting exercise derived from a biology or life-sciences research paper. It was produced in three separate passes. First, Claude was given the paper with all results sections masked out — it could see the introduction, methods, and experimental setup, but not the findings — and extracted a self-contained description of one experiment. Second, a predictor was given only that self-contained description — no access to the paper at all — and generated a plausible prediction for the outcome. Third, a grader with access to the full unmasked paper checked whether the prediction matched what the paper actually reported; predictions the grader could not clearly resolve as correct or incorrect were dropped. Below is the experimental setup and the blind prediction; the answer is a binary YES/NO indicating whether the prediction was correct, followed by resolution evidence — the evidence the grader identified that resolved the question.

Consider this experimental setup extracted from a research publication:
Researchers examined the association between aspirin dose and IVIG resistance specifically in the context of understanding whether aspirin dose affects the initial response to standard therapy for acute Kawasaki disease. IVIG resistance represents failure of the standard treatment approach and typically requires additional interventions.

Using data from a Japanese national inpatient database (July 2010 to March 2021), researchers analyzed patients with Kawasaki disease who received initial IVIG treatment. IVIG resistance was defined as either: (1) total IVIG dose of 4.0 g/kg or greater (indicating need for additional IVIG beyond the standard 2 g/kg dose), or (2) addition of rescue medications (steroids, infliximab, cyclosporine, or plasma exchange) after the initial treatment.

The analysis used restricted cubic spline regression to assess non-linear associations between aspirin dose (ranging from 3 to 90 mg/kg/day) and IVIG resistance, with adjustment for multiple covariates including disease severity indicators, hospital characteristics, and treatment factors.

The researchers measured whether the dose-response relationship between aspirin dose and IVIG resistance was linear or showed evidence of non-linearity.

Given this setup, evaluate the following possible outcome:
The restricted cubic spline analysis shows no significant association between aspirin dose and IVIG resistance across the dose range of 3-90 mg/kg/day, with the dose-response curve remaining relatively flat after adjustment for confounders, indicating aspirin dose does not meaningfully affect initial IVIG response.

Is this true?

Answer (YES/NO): NO